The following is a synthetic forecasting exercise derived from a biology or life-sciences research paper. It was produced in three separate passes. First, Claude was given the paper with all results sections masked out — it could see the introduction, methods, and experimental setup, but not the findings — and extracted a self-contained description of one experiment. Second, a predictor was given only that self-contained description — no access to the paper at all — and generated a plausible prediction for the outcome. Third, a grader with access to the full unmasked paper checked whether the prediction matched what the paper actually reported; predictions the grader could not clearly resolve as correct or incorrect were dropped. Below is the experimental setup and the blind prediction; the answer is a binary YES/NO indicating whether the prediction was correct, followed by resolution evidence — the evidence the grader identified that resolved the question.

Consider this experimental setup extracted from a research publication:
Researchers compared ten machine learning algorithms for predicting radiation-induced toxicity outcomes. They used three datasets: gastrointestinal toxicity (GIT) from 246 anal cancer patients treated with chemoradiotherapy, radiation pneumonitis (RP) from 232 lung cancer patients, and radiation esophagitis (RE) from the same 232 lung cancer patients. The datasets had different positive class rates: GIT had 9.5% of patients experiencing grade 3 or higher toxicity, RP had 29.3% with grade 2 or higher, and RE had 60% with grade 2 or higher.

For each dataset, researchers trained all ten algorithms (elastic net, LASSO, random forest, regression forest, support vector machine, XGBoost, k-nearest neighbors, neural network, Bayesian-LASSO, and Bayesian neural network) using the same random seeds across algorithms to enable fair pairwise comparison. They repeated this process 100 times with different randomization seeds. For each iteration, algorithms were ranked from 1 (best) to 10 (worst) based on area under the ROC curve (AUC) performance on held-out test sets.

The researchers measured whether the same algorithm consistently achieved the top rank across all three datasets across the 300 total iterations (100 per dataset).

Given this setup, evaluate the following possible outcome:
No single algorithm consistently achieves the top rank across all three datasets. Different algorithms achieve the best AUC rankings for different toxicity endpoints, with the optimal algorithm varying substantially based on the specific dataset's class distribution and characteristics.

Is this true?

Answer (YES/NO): YES